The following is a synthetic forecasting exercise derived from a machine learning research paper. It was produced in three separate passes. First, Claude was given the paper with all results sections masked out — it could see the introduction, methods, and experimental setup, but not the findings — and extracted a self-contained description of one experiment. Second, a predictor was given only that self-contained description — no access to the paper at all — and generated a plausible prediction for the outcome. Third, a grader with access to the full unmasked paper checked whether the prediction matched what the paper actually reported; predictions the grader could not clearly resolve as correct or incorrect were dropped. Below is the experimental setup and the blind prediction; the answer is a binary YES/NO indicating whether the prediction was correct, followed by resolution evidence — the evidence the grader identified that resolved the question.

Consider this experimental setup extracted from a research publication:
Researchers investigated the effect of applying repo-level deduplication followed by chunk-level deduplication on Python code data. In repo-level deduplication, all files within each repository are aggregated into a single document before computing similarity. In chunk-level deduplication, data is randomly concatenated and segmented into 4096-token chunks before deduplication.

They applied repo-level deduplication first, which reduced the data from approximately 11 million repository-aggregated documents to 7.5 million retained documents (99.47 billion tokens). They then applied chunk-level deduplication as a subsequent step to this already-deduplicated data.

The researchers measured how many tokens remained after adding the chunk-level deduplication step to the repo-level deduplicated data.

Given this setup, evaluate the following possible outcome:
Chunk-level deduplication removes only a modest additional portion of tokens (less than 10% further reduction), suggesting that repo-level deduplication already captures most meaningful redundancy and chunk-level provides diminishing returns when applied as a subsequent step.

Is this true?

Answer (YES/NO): NO